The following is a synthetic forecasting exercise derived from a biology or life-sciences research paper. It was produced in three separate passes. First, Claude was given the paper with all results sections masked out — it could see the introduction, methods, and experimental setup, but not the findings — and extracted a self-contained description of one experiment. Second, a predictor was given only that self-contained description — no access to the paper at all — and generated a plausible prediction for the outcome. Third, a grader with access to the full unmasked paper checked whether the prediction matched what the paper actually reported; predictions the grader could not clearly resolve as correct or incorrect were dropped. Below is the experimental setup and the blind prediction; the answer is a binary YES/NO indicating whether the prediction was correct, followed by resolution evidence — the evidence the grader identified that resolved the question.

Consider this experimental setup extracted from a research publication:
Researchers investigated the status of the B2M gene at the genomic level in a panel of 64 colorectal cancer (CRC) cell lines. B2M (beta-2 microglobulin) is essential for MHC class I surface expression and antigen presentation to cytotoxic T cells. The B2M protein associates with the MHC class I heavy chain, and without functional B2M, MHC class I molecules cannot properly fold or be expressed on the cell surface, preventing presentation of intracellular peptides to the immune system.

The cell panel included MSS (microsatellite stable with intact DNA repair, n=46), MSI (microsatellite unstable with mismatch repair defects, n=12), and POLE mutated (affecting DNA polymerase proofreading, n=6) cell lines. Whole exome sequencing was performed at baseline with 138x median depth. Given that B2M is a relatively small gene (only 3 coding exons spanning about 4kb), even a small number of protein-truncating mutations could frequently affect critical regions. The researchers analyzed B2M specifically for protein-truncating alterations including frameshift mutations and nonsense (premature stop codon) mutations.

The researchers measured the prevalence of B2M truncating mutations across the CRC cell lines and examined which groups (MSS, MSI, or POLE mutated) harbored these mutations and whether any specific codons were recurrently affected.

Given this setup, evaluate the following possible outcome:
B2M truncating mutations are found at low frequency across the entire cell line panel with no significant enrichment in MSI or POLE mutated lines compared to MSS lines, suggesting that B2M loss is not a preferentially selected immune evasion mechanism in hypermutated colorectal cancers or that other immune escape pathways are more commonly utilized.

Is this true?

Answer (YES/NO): NO